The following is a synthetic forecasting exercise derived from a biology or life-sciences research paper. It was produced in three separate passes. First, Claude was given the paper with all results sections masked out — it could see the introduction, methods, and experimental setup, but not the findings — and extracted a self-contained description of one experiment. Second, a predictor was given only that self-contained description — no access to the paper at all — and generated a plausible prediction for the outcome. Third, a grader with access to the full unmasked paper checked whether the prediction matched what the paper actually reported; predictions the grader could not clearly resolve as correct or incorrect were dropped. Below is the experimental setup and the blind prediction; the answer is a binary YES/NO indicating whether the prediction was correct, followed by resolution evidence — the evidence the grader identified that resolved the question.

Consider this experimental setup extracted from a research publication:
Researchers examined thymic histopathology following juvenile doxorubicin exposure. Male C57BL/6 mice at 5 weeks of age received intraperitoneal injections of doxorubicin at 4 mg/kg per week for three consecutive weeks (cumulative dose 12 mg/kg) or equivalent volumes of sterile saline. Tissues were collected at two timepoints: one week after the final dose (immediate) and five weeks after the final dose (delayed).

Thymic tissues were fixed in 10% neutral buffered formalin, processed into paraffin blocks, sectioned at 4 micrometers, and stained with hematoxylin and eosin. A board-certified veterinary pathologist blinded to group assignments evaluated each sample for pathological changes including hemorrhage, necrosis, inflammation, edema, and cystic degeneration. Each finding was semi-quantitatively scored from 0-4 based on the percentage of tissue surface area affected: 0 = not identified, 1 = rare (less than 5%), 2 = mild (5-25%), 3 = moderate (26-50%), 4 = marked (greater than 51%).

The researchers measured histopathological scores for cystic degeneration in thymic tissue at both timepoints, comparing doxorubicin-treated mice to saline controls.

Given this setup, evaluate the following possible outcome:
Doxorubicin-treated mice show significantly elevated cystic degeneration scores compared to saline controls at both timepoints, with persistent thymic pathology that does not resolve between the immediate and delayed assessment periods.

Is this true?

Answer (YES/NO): NO